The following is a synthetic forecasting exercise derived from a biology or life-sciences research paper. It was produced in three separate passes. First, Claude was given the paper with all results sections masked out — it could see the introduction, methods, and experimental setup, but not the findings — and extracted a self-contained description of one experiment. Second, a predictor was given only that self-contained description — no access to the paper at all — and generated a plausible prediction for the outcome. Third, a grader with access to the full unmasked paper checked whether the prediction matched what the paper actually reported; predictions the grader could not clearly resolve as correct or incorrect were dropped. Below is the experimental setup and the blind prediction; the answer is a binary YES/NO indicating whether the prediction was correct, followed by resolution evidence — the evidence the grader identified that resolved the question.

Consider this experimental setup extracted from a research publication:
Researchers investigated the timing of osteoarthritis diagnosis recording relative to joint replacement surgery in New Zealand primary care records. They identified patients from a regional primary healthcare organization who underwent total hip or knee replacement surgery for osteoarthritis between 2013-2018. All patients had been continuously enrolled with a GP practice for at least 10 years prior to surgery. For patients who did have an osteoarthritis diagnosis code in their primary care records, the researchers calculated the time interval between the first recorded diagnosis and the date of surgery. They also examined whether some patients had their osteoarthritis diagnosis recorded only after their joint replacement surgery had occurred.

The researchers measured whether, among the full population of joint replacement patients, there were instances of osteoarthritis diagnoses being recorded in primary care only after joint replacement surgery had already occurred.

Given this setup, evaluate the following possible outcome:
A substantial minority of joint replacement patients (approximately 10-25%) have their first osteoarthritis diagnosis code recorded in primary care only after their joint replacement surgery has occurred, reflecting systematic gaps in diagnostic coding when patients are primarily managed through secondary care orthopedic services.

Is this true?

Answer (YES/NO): YES